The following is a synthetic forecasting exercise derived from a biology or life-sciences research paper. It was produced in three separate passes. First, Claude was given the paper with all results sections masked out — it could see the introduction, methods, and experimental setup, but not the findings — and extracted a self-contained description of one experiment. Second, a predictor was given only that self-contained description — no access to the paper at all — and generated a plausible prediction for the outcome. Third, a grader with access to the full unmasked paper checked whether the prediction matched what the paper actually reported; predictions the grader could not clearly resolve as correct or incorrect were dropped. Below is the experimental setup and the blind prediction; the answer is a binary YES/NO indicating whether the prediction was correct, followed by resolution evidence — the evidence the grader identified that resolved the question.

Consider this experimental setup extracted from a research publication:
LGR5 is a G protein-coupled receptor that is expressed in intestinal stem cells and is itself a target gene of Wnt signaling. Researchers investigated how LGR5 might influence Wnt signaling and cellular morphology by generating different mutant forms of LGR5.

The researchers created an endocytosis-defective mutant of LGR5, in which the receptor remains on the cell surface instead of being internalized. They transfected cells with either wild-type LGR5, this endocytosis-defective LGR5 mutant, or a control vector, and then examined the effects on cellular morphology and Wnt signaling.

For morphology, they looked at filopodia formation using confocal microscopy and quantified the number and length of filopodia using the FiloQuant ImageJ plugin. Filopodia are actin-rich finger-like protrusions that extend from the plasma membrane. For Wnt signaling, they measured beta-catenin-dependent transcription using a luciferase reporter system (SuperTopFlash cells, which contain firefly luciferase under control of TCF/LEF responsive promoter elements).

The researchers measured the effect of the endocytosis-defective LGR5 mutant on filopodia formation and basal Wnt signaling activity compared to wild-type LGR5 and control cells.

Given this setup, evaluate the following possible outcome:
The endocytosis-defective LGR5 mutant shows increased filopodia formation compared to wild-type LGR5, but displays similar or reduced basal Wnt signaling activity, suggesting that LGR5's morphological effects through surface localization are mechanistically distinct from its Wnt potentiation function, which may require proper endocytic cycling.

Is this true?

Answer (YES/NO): NO